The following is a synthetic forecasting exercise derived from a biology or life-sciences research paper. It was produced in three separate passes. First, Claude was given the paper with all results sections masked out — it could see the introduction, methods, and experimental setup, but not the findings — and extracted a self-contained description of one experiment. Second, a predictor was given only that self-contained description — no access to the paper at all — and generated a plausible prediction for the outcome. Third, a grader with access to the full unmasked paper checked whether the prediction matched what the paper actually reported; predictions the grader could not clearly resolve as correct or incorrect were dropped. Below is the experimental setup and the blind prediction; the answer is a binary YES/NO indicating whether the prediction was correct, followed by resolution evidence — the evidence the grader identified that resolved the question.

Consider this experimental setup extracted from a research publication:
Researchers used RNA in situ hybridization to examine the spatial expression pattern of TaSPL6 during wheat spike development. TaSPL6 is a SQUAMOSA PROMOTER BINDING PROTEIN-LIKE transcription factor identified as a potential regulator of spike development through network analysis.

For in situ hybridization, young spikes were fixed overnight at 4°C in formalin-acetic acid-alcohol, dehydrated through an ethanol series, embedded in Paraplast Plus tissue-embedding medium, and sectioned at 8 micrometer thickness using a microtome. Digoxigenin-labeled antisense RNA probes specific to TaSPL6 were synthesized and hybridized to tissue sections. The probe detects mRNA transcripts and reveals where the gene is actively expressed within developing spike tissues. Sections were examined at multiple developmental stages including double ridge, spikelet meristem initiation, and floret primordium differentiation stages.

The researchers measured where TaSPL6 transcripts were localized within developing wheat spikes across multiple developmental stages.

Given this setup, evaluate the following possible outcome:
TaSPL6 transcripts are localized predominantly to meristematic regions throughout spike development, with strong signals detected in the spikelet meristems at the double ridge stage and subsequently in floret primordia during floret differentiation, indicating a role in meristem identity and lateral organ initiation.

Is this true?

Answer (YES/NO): YES